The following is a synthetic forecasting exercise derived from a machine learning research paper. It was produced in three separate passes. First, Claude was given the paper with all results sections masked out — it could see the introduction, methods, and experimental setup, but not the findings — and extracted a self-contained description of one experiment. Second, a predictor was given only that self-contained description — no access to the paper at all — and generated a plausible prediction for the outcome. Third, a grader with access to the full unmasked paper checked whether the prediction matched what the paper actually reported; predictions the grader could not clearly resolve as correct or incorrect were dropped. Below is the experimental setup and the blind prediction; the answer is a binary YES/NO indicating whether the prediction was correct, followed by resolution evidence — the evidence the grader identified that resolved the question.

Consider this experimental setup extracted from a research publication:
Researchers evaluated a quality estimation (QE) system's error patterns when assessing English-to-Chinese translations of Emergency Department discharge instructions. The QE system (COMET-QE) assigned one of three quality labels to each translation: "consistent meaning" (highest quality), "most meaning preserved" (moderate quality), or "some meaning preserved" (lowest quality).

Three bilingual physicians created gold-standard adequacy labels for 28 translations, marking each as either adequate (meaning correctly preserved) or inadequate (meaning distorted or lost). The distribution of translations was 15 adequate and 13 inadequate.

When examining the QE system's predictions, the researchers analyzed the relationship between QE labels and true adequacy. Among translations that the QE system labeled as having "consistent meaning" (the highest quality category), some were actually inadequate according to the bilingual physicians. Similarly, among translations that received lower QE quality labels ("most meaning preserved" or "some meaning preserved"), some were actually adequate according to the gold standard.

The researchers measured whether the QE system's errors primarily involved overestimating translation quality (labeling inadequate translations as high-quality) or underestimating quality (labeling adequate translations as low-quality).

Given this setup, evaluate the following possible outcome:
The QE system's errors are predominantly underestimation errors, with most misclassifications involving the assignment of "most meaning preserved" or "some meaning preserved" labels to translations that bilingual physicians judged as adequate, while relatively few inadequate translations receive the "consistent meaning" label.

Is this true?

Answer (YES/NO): NO